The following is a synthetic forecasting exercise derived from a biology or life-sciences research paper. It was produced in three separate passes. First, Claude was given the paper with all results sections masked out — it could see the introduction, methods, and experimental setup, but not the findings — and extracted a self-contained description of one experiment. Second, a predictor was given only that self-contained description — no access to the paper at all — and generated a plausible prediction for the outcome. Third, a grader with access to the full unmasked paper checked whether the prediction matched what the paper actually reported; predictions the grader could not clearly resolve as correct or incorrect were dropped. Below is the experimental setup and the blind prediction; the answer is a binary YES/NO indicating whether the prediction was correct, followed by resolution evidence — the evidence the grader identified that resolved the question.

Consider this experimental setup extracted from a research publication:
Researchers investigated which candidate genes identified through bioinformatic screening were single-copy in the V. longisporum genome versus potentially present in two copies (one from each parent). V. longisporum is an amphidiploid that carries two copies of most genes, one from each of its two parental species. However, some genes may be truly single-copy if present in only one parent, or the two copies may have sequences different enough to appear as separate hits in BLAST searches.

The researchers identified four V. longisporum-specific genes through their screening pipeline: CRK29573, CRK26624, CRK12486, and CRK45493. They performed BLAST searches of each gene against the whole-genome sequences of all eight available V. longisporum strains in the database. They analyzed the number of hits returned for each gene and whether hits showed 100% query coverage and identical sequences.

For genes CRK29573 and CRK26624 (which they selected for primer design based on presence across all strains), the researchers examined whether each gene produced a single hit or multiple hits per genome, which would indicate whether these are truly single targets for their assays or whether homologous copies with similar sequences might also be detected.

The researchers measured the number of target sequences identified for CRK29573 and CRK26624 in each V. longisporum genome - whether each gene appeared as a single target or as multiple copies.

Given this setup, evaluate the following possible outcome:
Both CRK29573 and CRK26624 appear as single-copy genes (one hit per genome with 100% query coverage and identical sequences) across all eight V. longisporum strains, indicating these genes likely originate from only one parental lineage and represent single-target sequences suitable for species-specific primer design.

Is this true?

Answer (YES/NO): YES